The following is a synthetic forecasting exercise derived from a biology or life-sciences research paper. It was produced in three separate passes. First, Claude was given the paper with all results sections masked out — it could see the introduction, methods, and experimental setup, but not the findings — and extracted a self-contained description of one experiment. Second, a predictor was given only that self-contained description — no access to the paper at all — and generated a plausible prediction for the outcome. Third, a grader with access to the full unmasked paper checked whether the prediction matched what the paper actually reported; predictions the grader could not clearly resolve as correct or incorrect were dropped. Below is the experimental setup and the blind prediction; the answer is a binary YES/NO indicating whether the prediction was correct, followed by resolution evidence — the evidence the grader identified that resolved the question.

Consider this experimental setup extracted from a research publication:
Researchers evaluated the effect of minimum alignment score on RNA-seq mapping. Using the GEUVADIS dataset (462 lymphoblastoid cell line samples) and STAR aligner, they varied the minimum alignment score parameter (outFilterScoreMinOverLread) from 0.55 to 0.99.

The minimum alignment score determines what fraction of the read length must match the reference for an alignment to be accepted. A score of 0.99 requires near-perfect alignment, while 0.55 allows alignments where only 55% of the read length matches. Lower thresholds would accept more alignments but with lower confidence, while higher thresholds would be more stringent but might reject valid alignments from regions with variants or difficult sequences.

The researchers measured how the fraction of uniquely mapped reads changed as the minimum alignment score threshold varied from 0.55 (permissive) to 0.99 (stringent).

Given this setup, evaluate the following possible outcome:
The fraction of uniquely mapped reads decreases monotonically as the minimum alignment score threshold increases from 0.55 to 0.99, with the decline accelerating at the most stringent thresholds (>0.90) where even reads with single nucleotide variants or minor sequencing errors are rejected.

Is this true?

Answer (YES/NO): NO